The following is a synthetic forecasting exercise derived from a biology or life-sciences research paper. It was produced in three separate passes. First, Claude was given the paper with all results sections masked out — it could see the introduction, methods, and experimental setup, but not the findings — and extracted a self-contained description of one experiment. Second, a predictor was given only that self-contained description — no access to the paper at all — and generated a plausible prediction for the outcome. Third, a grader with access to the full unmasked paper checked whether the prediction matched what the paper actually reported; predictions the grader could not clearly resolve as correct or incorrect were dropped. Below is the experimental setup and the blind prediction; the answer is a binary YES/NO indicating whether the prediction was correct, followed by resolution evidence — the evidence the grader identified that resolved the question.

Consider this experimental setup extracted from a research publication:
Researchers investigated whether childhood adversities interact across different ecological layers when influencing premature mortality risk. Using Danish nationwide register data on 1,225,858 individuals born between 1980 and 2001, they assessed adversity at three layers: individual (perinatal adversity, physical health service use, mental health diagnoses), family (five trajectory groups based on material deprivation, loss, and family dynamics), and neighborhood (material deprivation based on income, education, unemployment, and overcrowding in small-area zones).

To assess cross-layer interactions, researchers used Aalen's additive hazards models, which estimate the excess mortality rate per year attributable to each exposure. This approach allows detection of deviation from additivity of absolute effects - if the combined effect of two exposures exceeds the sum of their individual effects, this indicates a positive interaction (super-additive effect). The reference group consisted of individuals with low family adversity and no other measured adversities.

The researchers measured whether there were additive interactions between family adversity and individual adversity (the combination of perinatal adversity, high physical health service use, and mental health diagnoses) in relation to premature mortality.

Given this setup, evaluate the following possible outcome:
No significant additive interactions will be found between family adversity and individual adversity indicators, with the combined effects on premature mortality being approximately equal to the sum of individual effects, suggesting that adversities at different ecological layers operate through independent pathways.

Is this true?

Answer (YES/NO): NO